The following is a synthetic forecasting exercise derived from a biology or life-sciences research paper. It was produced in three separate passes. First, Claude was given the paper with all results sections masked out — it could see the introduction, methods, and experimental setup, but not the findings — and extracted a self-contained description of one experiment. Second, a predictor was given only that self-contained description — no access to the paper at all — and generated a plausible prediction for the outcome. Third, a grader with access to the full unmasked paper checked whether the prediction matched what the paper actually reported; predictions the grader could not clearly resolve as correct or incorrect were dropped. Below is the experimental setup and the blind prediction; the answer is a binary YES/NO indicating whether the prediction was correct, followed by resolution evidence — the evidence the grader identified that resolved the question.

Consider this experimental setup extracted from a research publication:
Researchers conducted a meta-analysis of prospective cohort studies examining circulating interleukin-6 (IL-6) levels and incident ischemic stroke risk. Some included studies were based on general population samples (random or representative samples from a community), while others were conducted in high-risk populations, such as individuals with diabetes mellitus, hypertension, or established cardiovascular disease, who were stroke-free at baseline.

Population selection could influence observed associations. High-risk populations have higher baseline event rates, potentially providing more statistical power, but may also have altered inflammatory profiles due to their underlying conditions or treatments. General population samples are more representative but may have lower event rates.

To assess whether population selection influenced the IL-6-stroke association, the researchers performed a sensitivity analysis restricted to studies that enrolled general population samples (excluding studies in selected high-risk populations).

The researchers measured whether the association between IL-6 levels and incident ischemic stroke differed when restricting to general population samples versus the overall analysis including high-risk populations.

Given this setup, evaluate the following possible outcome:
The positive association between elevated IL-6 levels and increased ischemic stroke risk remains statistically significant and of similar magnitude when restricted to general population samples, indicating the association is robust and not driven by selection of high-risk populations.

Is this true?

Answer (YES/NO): YES